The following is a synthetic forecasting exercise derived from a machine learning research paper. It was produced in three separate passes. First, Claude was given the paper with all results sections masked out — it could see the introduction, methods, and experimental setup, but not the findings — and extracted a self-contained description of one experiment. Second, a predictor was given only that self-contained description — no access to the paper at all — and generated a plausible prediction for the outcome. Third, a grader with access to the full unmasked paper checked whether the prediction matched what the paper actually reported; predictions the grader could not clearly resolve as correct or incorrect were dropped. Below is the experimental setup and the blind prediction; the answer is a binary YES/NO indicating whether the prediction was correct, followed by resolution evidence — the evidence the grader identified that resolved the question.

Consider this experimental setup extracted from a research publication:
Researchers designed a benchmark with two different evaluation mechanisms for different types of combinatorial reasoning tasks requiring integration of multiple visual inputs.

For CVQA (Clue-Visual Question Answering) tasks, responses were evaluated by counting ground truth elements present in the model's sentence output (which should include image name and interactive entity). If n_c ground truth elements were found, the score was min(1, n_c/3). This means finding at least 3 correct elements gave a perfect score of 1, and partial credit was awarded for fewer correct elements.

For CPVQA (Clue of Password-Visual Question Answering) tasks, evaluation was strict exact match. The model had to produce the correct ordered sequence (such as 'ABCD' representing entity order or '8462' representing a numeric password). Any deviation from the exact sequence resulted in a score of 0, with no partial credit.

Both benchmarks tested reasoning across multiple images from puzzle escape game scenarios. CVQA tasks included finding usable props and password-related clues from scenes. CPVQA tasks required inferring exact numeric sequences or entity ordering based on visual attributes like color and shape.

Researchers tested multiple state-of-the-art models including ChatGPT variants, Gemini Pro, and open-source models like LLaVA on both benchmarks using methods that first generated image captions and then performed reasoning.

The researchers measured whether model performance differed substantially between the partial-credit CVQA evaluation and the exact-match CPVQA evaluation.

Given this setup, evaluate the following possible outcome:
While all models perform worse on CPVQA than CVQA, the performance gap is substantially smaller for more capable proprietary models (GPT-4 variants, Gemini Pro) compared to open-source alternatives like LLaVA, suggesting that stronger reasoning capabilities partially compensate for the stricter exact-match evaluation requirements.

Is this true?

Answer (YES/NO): NO